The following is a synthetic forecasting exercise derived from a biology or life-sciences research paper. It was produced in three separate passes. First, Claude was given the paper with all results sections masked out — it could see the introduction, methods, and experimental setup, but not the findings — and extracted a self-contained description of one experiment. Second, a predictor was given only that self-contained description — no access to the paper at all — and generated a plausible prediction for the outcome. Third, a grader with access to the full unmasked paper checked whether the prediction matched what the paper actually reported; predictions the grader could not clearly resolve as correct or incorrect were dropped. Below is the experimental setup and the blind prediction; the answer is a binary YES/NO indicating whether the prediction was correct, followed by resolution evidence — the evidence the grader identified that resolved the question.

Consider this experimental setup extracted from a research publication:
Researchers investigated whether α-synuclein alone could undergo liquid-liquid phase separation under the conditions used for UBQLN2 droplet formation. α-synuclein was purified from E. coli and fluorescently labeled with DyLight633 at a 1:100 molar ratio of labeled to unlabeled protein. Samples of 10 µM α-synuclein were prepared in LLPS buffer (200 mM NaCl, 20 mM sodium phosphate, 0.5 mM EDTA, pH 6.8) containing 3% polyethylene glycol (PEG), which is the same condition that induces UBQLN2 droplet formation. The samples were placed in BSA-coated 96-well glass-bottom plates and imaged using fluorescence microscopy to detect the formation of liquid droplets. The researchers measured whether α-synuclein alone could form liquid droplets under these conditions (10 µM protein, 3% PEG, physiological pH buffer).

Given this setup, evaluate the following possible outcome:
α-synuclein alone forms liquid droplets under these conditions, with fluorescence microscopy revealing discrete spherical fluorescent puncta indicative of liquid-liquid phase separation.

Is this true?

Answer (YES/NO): NO